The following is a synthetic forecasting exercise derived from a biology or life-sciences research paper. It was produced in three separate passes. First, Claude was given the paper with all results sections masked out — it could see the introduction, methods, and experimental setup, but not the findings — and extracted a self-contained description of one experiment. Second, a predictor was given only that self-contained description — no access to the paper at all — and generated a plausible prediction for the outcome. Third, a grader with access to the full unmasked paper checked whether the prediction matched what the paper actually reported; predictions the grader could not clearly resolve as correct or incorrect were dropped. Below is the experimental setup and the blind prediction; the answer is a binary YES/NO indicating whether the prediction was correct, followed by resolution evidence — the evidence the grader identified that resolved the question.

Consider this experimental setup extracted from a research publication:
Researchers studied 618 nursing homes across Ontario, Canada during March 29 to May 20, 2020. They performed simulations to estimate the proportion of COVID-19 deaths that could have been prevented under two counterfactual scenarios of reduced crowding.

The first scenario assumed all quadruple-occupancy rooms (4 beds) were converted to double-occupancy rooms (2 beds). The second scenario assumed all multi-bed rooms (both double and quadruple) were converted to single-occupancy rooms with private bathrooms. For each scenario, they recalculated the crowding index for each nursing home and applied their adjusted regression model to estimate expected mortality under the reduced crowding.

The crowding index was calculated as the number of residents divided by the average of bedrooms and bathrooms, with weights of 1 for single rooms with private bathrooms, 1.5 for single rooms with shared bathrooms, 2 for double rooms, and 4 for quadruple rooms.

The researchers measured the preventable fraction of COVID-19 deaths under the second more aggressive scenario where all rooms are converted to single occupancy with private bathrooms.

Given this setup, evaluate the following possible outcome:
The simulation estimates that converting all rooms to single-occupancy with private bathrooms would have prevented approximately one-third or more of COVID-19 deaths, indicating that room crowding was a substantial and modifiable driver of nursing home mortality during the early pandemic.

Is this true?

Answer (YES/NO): YES